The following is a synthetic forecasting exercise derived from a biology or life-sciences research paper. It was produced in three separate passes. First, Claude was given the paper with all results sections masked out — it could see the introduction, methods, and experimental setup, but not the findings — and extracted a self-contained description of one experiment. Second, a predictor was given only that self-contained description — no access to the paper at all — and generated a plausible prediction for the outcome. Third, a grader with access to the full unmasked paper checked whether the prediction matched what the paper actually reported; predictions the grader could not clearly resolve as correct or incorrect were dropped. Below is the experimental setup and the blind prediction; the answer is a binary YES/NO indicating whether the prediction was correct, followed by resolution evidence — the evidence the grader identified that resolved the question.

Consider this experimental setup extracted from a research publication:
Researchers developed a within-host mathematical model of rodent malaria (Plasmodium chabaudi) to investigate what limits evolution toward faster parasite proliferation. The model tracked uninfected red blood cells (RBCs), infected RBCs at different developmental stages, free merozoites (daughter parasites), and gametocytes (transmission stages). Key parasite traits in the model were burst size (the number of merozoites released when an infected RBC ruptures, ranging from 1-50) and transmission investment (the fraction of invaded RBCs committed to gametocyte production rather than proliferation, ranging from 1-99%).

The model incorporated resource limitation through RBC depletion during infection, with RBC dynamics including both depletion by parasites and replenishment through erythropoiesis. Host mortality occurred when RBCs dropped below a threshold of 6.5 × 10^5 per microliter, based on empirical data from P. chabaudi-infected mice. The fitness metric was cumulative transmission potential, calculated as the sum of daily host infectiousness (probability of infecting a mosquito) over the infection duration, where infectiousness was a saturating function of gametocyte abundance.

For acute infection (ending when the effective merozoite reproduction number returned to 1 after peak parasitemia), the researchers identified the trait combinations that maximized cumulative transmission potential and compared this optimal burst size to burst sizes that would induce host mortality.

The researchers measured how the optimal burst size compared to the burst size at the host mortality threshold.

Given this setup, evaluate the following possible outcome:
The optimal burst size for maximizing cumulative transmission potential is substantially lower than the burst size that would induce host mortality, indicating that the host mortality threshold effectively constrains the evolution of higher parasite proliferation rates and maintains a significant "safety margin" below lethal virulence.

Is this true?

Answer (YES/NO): NO